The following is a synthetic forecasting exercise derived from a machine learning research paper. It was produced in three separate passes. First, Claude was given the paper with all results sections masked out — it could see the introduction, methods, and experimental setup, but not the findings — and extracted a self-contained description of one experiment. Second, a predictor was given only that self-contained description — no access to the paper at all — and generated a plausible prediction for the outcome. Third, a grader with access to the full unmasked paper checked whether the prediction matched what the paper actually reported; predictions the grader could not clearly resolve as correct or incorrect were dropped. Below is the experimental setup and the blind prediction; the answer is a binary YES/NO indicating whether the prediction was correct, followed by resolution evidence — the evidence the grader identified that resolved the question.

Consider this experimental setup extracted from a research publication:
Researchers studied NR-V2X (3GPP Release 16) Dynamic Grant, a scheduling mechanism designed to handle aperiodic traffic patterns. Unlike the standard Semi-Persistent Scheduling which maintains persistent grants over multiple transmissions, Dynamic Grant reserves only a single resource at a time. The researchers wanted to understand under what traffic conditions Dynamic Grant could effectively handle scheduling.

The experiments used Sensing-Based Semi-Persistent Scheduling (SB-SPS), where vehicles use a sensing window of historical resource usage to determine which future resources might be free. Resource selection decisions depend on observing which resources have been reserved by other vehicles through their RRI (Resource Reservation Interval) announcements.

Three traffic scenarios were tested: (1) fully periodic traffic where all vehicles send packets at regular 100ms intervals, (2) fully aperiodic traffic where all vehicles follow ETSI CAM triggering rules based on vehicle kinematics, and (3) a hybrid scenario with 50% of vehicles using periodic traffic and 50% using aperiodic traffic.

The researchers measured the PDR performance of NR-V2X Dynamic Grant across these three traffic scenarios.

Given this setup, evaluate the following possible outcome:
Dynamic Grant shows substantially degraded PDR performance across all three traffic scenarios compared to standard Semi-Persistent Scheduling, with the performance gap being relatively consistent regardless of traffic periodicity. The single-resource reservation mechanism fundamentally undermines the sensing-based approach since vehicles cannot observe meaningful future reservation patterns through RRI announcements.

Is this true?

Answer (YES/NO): NO